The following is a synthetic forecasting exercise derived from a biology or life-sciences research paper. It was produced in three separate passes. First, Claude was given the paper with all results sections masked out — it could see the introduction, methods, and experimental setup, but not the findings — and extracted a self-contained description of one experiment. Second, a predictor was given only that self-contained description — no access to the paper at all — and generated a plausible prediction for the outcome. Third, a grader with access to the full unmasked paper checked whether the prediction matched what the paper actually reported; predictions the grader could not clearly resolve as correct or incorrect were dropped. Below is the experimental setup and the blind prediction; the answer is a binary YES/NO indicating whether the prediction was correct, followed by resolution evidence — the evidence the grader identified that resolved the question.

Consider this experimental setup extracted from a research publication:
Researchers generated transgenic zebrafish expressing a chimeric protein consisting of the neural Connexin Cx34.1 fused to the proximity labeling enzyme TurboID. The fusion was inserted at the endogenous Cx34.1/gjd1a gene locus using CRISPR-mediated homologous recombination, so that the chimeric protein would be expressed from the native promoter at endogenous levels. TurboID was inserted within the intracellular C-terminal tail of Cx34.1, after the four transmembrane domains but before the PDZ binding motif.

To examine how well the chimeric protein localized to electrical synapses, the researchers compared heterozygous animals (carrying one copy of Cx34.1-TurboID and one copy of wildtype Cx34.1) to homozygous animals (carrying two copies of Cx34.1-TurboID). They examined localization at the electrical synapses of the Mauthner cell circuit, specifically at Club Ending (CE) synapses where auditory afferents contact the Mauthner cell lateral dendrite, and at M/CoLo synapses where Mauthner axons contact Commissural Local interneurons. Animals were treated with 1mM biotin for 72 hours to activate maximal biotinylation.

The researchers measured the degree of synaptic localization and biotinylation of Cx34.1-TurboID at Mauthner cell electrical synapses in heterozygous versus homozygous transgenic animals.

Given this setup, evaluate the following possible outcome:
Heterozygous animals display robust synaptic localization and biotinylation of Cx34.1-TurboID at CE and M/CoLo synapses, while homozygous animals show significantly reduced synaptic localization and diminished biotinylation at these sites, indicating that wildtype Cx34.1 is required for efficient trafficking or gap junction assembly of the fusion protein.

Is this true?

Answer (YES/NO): YES